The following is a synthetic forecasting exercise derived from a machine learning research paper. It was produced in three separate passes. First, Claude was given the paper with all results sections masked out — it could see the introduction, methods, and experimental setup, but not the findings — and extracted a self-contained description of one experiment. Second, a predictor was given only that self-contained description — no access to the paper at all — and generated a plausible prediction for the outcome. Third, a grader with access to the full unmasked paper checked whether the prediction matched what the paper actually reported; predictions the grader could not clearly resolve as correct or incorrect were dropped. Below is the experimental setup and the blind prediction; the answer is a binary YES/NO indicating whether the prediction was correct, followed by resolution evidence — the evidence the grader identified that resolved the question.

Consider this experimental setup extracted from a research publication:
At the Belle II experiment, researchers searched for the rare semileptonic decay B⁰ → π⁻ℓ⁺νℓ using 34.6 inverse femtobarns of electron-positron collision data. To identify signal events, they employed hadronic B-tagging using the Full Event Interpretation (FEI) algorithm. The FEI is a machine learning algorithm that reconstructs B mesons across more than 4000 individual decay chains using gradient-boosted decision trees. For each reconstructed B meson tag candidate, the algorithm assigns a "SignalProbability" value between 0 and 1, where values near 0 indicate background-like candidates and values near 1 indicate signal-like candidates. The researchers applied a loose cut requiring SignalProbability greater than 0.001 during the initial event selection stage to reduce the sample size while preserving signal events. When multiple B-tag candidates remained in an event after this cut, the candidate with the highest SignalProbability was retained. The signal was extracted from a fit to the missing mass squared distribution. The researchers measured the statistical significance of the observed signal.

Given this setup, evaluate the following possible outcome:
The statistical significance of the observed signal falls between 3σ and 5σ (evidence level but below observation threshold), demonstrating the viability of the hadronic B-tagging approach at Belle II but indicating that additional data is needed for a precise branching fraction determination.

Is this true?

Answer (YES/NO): NO